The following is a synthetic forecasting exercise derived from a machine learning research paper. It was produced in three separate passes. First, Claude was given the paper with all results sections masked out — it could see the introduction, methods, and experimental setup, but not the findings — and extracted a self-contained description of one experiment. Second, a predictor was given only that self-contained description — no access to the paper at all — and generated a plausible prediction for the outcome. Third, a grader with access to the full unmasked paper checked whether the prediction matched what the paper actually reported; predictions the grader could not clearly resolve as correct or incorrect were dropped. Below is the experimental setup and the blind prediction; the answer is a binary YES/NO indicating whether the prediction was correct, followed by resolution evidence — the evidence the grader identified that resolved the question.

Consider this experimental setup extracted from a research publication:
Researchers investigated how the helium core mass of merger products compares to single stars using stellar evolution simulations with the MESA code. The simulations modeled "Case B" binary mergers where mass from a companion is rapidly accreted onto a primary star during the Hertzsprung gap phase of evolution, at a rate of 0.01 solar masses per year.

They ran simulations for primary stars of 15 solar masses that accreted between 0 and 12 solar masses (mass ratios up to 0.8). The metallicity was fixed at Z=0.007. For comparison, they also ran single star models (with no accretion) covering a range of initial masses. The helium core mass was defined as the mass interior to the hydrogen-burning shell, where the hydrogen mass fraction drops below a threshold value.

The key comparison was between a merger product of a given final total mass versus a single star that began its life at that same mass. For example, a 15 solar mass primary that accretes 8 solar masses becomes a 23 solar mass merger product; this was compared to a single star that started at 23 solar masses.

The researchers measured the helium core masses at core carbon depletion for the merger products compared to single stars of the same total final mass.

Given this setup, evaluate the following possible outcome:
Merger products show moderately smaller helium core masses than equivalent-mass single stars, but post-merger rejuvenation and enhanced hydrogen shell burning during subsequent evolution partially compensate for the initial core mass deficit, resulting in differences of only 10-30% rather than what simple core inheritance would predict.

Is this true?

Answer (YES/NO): NO